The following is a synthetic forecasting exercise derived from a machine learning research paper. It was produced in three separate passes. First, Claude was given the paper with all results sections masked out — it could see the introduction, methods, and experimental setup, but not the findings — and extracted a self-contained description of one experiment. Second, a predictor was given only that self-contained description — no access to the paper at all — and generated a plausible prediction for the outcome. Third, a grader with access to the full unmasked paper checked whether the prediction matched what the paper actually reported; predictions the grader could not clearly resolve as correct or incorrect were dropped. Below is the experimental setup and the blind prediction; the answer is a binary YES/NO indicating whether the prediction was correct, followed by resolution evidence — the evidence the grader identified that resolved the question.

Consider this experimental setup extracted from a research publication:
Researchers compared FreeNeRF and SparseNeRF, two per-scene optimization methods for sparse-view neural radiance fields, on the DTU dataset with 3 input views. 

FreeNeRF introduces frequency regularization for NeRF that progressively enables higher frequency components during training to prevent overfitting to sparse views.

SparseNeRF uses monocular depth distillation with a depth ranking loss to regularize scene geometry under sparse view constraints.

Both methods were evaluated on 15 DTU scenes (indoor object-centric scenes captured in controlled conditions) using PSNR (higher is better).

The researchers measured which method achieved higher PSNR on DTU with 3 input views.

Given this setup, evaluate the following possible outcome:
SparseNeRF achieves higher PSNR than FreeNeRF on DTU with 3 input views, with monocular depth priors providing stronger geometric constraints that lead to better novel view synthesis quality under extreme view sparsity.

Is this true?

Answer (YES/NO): NO